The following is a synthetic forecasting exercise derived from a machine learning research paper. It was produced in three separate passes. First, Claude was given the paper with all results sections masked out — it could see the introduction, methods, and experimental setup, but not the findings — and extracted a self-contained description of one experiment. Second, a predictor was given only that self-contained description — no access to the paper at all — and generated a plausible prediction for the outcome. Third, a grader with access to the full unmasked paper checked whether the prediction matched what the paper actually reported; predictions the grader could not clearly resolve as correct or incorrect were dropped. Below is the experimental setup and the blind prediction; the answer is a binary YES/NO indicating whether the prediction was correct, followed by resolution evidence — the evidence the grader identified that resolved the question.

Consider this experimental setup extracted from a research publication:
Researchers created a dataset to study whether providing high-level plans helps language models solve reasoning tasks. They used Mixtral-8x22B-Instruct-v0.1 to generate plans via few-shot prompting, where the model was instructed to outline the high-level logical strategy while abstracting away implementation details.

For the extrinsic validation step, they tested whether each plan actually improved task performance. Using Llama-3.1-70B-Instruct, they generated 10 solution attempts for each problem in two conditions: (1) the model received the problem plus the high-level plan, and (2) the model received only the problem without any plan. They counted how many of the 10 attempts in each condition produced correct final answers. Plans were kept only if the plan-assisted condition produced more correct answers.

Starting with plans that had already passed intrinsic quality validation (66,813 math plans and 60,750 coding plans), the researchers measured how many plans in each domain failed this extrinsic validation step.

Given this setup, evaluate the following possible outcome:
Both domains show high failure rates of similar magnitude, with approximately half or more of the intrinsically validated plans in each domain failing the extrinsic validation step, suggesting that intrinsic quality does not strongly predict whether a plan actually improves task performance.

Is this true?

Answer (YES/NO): NO